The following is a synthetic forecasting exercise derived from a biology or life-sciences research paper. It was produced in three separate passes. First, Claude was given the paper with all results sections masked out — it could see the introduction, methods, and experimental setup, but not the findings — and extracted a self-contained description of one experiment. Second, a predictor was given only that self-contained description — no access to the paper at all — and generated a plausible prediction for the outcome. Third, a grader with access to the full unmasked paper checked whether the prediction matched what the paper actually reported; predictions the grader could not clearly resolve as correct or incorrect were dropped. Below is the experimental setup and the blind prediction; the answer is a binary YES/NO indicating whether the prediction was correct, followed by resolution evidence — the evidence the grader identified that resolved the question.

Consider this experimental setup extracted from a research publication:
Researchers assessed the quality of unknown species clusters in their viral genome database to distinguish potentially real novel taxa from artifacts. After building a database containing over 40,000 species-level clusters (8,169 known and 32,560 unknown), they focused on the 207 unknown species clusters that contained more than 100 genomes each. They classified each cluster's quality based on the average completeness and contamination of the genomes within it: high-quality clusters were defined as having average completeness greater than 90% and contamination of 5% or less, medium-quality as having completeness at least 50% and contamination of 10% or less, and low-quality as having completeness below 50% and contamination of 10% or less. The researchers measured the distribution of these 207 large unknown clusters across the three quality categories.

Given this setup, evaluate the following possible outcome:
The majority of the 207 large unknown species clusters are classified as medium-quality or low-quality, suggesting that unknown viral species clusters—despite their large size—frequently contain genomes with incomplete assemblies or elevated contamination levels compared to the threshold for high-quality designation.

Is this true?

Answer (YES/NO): YES